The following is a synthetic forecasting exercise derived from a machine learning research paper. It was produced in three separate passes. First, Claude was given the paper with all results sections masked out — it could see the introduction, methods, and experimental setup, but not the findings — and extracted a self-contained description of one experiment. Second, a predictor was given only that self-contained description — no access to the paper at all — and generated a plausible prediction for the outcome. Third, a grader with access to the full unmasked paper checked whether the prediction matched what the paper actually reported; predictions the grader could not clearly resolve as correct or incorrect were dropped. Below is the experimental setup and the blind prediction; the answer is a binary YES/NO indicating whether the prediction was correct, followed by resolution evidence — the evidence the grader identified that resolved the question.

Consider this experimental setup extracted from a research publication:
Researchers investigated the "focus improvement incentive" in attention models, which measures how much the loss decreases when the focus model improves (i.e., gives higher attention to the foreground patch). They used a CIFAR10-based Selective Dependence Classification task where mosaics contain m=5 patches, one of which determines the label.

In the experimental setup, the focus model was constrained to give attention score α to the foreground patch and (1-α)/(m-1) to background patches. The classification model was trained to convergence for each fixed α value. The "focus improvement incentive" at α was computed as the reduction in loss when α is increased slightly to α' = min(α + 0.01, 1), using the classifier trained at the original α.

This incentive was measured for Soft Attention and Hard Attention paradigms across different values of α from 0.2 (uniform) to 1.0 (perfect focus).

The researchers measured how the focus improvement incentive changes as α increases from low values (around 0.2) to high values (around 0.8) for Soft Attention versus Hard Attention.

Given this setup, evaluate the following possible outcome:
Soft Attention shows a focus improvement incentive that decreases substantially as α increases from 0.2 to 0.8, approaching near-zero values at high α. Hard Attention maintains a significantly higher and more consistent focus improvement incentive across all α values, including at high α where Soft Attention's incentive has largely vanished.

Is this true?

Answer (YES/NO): NO